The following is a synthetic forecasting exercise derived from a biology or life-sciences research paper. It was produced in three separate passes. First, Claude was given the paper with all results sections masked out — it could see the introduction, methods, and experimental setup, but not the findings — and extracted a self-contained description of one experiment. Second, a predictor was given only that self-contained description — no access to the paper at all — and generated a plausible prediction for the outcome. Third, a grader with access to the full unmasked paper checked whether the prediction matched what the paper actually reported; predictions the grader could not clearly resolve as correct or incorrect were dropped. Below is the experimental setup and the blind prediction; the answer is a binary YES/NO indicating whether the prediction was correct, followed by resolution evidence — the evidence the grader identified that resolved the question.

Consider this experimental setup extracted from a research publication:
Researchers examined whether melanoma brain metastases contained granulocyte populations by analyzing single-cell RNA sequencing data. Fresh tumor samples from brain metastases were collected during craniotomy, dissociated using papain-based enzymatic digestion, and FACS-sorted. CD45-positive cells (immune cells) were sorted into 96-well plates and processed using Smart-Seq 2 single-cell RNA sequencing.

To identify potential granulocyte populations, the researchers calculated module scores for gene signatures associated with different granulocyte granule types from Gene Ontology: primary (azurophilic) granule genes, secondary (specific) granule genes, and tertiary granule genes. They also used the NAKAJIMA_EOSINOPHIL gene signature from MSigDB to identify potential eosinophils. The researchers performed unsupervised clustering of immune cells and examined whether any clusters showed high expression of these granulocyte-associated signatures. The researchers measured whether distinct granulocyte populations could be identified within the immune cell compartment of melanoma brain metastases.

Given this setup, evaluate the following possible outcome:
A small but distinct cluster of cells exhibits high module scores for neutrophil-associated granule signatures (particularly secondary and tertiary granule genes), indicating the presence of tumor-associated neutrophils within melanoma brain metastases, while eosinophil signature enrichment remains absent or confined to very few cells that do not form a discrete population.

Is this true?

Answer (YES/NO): NO